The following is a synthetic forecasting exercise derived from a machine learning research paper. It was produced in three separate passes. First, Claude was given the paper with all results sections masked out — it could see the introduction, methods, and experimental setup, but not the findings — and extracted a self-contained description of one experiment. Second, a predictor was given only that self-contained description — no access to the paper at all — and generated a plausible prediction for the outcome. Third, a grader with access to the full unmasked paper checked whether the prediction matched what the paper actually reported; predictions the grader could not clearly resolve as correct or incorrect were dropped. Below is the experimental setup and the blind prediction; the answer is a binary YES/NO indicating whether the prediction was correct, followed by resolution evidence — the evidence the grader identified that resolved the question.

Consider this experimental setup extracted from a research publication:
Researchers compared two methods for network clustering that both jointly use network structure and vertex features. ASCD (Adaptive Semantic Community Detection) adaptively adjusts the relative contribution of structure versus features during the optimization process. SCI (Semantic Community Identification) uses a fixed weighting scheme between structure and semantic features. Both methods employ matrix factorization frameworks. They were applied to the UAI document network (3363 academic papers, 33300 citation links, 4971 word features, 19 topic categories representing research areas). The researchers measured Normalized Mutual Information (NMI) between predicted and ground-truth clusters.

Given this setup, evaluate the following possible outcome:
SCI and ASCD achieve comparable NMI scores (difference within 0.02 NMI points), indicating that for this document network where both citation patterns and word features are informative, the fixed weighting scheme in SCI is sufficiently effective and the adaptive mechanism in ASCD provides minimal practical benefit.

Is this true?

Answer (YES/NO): NO